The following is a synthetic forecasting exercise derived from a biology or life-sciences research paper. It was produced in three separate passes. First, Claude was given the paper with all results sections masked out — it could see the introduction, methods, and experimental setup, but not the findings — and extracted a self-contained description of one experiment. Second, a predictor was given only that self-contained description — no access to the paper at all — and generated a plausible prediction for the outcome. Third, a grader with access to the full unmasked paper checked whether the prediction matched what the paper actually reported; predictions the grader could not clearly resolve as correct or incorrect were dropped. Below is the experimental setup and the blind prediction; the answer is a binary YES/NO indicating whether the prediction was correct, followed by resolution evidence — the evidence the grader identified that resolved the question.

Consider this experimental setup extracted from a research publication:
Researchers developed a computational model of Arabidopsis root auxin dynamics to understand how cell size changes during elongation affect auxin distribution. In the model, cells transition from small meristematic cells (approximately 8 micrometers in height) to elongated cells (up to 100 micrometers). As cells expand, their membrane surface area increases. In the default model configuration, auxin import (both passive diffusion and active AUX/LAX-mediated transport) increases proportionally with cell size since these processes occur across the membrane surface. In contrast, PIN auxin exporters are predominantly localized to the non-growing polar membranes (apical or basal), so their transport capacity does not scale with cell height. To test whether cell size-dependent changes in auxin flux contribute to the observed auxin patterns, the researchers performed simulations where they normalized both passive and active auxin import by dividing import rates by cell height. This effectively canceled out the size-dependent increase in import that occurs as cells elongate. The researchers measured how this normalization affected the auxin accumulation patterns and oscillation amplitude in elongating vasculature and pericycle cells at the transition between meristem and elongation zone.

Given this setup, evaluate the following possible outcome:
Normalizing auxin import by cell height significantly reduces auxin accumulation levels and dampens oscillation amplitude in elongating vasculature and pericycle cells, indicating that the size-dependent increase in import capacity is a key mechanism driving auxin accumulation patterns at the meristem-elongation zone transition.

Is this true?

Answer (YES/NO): NO